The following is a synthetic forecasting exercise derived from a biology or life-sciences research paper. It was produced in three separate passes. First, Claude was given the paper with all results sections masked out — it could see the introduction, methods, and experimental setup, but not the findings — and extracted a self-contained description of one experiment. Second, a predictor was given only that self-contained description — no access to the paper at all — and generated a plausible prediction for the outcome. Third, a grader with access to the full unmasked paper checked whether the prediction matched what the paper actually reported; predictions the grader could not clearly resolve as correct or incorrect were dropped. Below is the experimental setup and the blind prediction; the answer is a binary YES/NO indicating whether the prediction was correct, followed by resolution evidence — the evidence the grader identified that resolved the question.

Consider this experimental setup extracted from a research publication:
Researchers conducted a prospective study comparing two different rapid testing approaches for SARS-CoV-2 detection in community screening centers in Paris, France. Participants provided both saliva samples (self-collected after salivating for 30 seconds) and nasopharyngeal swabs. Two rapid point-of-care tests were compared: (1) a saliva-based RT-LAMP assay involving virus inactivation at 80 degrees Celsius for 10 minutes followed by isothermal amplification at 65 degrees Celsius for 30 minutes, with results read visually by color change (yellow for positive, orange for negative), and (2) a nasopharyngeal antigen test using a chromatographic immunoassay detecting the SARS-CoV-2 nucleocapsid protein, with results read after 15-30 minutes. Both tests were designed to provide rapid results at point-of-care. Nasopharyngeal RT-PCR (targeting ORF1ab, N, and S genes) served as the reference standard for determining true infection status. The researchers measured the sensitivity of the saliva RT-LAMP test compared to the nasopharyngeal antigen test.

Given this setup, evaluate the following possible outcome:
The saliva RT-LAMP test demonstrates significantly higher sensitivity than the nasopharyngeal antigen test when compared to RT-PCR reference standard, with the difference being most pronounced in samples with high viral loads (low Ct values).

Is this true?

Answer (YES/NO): NO